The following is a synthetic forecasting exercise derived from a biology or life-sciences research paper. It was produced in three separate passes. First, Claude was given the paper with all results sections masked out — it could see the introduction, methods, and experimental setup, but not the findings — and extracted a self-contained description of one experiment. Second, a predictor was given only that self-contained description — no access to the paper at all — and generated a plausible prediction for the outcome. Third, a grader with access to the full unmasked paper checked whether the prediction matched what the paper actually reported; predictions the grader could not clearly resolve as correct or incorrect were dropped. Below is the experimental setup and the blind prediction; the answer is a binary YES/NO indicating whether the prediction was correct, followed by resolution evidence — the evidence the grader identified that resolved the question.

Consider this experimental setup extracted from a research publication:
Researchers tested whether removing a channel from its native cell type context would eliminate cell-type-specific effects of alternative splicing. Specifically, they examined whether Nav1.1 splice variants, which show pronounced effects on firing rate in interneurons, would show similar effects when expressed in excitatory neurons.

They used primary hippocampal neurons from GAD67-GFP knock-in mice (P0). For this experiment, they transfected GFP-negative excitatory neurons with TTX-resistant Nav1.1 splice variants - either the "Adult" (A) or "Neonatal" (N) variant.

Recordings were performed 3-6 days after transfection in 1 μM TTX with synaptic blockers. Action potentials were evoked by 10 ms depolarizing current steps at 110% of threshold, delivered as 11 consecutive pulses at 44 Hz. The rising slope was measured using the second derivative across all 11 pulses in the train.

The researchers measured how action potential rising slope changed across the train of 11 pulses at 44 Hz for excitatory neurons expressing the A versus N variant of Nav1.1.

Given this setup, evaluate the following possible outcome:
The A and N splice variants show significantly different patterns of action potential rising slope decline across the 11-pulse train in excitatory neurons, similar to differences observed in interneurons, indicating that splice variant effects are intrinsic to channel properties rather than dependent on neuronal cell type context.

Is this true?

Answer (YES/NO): NO